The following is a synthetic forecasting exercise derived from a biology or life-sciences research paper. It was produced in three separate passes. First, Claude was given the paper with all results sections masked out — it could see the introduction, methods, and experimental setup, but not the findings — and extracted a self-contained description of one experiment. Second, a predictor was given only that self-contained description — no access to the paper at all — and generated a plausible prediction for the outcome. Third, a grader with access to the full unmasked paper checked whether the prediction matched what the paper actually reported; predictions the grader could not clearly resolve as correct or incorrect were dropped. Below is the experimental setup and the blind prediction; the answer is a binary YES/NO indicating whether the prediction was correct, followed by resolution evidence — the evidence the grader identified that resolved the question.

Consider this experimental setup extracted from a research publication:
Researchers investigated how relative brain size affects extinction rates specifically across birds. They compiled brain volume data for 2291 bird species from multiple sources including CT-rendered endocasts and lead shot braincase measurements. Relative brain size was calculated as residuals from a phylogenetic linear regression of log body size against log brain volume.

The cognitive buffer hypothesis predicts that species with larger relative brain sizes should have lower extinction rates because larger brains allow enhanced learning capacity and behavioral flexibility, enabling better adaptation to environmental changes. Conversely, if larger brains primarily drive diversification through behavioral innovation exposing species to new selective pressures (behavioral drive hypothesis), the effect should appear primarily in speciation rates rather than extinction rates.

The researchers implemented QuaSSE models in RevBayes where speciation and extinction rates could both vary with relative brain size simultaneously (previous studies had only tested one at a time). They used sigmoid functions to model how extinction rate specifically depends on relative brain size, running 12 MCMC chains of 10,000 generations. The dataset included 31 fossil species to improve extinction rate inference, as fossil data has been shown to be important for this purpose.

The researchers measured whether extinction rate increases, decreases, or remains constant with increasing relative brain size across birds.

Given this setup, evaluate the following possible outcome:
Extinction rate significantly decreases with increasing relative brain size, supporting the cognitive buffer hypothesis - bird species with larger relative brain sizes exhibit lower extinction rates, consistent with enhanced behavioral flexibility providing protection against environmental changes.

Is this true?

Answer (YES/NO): YES